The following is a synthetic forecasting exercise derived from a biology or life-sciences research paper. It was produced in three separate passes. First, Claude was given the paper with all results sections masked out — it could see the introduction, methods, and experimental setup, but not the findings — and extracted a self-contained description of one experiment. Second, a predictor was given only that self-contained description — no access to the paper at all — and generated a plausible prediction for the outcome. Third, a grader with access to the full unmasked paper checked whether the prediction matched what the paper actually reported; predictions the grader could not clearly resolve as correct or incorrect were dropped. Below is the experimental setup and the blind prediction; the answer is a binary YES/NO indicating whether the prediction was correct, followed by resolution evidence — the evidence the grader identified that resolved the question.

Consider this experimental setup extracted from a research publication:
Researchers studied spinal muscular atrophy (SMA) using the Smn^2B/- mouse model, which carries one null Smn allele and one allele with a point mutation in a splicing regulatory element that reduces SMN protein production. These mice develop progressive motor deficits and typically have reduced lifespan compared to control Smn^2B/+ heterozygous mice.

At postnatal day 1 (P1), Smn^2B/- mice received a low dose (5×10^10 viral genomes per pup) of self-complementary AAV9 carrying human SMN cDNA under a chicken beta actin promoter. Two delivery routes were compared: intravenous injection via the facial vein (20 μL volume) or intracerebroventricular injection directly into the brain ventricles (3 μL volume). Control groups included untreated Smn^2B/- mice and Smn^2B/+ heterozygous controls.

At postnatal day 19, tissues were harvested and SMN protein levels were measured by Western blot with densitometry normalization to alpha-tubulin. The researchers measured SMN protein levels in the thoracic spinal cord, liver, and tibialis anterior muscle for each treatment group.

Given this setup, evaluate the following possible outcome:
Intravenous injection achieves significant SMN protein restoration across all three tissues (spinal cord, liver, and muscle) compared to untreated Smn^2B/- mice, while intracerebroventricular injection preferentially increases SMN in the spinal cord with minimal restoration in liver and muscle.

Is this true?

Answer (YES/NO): NO